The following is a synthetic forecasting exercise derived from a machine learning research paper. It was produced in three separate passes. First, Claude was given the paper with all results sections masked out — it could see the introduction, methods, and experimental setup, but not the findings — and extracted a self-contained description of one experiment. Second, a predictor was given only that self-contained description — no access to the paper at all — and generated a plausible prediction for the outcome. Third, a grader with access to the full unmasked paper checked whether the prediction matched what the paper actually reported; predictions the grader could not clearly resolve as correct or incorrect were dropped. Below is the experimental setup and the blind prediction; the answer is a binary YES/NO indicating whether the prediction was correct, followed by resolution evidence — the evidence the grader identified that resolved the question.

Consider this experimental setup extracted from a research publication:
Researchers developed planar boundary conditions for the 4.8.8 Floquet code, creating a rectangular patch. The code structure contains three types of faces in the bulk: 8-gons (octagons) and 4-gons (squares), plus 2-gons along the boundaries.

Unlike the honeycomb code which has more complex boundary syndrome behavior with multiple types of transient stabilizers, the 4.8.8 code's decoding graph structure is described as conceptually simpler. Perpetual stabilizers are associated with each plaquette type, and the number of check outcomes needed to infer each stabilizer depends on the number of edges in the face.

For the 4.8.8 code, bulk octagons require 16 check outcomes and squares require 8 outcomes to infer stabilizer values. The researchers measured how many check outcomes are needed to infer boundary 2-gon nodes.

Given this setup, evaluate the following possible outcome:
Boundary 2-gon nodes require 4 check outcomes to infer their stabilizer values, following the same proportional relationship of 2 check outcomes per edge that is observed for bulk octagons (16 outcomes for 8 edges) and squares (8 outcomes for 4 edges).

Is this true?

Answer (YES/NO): YES